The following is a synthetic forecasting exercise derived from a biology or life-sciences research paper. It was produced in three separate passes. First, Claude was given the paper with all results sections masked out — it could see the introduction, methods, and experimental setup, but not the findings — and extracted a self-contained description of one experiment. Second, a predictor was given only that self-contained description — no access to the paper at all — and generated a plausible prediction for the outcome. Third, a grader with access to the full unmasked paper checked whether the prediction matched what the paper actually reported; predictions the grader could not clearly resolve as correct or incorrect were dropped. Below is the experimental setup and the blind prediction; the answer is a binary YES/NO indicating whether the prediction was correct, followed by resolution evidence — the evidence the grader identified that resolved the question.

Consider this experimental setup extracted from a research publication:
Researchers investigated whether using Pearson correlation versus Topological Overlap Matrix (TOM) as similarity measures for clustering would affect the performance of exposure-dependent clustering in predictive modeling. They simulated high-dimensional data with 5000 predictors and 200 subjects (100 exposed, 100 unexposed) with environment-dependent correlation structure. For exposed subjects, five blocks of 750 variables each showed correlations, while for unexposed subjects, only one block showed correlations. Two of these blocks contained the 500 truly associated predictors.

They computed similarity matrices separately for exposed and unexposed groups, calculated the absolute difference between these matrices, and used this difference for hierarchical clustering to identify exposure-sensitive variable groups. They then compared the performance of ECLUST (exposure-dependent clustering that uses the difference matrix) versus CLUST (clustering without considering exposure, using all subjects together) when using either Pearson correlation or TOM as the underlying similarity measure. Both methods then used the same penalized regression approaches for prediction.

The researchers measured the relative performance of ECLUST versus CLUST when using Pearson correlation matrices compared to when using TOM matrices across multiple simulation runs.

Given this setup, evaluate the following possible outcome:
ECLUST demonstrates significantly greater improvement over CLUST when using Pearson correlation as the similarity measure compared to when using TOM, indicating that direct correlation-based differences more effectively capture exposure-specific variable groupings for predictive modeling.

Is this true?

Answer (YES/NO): NO